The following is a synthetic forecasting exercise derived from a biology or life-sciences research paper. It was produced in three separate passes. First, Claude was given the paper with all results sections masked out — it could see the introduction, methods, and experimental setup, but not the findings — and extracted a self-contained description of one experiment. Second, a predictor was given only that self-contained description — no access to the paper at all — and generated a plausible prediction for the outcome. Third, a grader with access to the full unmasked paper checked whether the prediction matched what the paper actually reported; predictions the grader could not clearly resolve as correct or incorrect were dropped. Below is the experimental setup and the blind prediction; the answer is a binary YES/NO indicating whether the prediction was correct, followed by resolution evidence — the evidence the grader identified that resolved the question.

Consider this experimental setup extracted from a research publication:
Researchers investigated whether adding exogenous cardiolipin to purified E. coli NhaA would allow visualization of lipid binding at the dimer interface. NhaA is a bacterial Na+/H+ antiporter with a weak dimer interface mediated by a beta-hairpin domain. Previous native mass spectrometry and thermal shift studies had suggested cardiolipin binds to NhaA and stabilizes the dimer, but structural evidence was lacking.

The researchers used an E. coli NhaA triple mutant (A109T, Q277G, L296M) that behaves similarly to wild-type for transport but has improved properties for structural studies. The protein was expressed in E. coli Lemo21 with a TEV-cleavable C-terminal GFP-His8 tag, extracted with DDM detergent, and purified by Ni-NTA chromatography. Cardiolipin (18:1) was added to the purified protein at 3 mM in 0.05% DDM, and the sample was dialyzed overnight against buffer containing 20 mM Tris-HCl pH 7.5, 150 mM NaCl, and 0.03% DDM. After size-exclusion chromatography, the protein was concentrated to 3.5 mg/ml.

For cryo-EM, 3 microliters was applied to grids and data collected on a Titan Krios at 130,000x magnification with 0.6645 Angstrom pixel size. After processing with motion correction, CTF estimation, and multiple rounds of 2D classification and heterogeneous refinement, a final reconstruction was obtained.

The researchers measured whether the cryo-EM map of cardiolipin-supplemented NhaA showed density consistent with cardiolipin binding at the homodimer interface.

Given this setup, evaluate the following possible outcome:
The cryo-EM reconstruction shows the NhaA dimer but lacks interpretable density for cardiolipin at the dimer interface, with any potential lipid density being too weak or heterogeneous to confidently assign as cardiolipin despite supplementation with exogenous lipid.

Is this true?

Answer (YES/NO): NO